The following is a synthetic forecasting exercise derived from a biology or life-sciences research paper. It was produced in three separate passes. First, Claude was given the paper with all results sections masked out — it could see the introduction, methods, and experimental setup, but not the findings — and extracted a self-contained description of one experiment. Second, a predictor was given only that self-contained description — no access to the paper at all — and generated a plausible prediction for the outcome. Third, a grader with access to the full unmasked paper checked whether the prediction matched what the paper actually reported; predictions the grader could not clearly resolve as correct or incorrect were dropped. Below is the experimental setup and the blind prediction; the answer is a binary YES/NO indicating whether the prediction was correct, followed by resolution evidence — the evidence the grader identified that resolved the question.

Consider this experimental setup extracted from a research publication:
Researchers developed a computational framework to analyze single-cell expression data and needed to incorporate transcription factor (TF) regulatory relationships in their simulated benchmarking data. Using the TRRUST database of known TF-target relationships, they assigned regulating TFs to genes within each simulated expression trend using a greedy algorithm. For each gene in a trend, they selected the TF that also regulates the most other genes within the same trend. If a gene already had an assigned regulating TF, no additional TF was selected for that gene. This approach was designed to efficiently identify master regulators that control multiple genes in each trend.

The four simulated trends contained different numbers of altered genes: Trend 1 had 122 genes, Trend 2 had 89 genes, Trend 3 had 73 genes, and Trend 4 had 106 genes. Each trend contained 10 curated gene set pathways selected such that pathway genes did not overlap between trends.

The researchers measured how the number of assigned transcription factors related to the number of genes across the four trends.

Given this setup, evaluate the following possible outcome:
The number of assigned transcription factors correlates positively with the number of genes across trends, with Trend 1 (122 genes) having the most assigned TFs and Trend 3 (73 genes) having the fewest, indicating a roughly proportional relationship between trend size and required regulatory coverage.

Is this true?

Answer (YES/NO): NO